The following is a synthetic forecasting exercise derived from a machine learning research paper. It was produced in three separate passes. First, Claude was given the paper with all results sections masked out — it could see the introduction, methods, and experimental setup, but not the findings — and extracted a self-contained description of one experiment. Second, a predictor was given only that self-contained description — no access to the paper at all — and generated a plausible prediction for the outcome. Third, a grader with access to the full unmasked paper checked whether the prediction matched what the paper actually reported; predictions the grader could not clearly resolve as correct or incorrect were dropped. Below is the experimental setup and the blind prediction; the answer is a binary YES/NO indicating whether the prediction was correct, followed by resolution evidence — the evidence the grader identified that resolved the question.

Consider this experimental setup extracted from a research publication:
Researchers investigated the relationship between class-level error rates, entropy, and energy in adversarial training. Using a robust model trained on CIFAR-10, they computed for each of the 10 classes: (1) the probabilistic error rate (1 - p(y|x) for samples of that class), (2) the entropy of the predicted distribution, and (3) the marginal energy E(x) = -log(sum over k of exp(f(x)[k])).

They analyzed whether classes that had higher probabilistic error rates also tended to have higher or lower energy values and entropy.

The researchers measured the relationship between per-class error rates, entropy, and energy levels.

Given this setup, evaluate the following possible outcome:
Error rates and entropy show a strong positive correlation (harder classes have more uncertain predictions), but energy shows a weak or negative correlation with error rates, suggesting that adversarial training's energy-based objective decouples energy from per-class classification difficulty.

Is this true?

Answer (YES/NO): NO